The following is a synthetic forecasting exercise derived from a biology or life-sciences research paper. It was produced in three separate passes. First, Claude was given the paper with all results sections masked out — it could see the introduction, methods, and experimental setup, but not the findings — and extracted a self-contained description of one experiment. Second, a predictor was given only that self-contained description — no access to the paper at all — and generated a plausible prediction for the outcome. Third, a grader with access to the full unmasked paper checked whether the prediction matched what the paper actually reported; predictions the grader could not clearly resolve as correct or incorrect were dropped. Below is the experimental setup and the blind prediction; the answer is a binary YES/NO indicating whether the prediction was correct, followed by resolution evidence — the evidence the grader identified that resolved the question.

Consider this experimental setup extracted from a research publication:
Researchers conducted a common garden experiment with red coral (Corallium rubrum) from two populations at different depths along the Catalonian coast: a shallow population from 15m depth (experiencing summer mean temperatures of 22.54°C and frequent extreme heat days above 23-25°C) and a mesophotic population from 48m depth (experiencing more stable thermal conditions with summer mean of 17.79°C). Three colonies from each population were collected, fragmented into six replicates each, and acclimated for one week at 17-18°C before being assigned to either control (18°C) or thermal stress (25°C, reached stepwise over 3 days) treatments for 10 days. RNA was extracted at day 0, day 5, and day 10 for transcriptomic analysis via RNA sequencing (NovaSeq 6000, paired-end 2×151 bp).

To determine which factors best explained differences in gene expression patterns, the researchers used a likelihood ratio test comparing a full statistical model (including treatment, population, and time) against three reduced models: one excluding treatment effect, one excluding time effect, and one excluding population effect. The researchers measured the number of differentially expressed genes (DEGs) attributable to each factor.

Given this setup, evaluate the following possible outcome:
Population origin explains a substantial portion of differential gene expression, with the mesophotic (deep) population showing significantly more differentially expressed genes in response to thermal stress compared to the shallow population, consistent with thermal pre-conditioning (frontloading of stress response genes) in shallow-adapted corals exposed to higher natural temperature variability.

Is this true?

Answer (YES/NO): YES